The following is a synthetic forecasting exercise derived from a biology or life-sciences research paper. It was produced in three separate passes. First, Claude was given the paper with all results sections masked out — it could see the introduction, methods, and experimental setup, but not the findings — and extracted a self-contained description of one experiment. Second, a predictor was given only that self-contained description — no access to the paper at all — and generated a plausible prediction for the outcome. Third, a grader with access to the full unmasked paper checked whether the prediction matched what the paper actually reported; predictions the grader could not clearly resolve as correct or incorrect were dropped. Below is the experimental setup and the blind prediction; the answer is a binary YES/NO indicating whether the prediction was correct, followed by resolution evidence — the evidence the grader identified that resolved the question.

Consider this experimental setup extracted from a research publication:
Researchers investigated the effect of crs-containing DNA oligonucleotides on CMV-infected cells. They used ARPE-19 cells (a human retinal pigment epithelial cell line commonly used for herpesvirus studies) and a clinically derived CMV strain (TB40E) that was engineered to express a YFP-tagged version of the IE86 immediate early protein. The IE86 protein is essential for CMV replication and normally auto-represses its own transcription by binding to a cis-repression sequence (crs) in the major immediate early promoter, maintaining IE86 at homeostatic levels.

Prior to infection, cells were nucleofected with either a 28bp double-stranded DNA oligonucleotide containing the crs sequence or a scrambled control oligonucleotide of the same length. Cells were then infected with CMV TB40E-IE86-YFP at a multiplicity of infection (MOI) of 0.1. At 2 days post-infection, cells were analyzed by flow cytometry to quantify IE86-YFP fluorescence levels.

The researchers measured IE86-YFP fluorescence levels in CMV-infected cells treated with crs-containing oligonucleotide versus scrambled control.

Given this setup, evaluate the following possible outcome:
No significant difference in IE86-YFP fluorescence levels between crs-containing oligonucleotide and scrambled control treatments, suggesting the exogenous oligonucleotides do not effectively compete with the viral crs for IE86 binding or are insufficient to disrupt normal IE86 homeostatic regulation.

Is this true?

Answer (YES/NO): NO